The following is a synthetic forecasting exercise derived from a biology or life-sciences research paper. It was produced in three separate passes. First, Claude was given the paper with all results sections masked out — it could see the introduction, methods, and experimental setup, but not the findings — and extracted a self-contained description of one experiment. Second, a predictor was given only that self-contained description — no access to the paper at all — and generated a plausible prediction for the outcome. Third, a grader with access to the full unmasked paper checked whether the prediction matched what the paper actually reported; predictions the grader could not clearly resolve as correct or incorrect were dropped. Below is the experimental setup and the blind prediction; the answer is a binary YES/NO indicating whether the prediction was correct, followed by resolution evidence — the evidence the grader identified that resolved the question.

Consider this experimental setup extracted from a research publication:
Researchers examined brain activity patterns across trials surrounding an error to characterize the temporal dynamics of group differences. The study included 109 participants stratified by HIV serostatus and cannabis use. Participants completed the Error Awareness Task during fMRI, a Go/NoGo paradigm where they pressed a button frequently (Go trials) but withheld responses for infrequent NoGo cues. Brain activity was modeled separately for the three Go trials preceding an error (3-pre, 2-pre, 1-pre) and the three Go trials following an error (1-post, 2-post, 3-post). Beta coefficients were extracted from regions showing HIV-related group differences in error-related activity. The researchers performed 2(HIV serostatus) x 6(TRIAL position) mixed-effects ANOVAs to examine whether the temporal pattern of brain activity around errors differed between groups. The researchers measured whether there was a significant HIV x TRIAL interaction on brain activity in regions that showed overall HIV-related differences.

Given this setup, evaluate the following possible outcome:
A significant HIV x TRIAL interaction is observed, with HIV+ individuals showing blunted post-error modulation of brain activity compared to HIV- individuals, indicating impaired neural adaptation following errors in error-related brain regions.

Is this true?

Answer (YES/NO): YES